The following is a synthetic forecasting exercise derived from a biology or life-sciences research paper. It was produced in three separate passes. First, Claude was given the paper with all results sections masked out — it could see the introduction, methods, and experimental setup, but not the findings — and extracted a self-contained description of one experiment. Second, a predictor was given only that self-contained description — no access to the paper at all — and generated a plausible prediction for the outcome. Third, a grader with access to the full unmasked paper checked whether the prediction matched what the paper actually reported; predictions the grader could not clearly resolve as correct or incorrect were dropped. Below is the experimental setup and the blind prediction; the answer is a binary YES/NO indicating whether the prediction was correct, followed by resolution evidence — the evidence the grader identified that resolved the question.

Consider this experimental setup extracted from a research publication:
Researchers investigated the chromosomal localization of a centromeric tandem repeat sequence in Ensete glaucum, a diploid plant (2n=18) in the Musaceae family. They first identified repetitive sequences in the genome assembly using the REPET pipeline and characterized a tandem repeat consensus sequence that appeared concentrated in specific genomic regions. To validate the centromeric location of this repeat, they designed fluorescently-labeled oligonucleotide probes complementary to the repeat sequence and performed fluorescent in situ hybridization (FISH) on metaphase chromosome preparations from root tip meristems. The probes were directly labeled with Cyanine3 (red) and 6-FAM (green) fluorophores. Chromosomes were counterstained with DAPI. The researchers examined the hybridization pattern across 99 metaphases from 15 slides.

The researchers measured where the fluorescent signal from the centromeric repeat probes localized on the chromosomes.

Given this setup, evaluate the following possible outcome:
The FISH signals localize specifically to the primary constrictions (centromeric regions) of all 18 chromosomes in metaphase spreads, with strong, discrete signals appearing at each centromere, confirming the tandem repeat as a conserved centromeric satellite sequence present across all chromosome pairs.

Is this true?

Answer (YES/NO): NO